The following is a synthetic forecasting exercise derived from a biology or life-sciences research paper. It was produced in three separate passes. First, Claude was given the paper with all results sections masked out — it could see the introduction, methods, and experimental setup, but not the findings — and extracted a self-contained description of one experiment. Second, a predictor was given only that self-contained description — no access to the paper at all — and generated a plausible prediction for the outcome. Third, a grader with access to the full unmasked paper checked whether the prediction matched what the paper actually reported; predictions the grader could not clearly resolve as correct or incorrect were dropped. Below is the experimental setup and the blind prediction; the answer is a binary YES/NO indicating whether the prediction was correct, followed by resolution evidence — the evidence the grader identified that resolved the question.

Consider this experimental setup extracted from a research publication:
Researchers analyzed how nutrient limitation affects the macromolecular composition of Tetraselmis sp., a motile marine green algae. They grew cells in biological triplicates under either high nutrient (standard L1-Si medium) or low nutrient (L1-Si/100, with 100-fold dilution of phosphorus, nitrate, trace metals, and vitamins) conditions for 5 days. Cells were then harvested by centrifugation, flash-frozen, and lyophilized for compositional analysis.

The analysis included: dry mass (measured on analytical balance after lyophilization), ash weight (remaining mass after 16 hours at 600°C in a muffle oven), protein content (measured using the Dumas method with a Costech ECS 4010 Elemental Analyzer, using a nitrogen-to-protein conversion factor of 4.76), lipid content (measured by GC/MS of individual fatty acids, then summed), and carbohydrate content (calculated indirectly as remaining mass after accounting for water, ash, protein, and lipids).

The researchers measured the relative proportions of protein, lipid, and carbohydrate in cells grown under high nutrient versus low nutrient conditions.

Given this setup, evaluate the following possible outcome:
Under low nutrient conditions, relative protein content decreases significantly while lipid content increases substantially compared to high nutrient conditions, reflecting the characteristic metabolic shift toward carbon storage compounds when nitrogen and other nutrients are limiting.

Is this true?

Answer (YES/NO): NO